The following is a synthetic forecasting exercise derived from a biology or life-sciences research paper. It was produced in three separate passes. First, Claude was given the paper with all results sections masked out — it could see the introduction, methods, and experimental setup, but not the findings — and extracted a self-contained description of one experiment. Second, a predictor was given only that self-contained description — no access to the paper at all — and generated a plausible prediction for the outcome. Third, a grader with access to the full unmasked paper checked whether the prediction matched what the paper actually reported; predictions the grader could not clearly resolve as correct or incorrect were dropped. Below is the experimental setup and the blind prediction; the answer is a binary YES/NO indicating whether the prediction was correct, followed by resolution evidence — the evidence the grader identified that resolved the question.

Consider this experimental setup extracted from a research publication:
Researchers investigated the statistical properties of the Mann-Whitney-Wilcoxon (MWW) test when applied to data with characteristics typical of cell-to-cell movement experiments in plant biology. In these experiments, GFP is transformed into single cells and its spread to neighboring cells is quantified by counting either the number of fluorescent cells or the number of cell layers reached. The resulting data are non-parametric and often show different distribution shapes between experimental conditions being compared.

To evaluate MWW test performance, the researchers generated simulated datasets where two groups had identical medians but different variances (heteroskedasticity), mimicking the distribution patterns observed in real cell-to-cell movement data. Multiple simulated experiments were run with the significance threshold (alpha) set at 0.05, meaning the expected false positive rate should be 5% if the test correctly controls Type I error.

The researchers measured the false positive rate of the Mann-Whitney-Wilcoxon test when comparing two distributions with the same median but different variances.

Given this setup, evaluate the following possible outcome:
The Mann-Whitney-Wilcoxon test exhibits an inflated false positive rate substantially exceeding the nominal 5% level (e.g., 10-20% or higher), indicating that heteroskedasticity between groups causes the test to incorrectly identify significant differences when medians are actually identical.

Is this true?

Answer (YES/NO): NO